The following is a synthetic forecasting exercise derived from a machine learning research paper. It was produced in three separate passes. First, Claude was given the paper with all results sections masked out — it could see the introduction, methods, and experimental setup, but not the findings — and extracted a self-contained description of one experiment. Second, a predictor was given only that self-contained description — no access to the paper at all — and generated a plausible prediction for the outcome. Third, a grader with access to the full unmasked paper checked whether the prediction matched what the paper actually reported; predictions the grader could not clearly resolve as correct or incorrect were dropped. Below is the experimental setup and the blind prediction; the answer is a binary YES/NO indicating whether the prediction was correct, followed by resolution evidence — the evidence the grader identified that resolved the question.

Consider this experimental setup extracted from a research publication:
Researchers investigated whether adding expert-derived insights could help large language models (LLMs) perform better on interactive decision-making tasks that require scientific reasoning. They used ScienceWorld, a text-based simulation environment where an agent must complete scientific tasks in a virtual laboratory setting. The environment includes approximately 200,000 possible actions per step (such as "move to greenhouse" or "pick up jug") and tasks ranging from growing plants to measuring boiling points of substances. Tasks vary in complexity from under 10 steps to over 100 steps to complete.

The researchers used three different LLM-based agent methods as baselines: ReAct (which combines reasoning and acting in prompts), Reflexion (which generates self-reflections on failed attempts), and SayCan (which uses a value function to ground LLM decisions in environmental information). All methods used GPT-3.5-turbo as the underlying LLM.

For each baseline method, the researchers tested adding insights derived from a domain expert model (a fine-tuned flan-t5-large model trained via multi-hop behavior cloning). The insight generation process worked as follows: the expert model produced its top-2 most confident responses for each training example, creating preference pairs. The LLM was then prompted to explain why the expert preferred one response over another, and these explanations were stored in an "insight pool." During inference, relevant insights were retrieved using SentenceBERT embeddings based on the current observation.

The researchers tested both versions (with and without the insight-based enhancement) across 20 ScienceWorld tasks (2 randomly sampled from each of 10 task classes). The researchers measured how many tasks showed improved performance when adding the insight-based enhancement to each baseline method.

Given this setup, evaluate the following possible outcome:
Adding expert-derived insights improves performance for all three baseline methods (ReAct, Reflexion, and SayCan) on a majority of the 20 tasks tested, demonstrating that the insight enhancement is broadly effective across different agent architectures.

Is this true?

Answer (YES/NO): NO